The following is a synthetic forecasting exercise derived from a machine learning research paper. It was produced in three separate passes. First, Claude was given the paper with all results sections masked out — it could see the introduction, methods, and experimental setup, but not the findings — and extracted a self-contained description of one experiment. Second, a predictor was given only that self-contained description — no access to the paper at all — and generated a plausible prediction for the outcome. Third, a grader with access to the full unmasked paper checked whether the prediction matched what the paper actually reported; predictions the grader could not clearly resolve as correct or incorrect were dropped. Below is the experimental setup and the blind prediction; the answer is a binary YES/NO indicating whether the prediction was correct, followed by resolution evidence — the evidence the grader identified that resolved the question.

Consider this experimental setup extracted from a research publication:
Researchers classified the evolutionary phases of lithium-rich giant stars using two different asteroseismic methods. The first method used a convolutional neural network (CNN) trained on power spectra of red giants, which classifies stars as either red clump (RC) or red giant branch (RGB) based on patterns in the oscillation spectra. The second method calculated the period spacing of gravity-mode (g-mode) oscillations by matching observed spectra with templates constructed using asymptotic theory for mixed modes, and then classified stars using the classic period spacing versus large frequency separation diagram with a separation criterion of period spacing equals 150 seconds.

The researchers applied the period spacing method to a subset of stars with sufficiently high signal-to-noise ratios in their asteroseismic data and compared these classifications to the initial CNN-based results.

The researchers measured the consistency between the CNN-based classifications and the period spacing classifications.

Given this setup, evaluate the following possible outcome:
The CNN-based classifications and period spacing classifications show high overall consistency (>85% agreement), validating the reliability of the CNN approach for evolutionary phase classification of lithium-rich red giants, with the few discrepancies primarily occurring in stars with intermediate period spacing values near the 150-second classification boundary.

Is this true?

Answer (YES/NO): NO